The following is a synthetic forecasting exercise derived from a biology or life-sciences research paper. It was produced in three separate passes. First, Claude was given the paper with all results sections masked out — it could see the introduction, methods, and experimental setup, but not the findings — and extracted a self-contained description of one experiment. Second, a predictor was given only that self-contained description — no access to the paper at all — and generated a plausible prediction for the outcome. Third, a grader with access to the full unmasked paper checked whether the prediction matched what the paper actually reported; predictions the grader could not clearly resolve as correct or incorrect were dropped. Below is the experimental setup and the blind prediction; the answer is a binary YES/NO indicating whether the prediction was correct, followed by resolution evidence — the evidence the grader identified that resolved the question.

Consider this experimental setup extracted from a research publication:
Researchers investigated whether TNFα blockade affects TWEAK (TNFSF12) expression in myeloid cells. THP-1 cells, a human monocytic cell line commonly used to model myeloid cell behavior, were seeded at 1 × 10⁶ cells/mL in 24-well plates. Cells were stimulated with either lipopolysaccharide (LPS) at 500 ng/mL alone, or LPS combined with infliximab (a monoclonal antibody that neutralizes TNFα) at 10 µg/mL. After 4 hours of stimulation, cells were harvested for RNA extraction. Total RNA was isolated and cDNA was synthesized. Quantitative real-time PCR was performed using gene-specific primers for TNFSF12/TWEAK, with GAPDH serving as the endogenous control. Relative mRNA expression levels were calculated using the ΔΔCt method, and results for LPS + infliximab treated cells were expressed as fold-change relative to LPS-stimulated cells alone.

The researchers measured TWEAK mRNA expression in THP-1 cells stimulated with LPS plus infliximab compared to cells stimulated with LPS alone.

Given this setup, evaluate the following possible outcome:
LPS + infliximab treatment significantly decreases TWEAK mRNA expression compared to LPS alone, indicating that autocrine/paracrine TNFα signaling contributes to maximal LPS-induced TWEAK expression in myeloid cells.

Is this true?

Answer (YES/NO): NO